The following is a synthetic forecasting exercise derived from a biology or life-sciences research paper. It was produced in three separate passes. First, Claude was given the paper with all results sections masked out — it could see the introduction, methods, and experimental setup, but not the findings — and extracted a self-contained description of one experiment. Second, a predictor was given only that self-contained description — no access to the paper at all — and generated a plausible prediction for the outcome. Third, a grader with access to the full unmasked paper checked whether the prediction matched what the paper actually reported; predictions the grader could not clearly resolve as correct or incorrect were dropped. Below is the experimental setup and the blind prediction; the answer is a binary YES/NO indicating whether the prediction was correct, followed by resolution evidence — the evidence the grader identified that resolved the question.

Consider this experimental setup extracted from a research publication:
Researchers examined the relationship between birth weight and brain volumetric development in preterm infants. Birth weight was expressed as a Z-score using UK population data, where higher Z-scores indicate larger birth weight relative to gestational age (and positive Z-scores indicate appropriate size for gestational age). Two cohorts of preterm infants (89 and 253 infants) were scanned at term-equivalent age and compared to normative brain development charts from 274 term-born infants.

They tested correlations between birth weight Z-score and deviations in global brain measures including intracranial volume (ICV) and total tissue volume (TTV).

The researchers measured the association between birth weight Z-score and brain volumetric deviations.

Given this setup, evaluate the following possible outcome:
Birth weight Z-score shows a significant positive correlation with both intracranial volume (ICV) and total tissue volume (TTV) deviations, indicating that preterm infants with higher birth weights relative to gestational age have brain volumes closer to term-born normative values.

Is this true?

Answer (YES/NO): YES